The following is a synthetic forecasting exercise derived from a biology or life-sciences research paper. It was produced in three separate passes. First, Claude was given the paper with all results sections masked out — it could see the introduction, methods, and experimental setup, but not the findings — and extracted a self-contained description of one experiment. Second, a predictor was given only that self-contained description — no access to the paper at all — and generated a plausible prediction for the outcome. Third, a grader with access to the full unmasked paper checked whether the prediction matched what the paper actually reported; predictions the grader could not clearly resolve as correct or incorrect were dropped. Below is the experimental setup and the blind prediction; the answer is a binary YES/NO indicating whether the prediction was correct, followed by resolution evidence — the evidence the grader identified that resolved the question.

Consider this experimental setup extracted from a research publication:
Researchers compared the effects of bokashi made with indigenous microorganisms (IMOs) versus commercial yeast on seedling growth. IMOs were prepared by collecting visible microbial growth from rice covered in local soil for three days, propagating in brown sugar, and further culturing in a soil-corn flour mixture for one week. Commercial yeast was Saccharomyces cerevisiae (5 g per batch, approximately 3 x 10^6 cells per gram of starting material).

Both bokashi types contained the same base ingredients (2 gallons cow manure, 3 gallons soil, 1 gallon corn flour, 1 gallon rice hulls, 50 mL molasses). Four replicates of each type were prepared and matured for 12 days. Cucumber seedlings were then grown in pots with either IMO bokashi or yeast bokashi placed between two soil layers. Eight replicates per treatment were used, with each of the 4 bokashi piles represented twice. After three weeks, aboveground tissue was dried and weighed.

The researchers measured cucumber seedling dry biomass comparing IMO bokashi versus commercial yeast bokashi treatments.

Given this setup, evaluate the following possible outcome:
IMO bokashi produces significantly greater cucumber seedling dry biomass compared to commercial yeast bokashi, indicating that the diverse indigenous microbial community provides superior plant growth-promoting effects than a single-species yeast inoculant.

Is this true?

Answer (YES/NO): NO